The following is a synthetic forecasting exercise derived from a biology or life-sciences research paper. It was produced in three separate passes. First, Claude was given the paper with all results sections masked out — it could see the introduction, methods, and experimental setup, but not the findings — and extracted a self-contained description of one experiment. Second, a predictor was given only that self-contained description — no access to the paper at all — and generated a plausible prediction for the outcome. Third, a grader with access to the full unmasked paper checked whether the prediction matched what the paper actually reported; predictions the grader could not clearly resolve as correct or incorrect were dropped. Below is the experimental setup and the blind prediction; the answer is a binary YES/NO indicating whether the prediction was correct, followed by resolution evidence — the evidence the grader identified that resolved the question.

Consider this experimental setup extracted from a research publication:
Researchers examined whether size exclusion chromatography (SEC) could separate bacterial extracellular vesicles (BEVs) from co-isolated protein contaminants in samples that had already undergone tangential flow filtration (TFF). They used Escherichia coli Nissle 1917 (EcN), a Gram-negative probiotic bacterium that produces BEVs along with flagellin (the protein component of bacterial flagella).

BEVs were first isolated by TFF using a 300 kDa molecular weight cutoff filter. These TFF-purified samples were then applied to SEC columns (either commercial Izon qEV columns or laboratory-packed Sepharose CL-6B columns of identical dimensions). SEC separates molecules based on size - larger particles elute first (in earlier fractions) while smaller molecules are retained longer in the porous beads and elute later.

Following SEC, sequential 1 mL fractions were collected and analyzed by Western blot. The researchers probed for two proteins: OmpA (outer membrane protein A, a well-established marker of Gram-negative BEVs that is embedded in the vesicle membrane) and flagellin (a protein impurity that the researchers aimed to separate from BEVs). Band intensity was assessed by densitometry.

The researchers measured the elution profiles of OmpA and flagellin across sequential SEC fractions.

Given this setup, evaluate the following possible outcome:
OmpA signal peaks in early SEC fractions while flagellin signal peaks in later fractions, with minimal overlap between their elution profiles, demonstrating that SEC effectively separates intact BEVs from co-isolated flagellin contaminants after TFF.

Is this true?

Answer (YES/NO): NO